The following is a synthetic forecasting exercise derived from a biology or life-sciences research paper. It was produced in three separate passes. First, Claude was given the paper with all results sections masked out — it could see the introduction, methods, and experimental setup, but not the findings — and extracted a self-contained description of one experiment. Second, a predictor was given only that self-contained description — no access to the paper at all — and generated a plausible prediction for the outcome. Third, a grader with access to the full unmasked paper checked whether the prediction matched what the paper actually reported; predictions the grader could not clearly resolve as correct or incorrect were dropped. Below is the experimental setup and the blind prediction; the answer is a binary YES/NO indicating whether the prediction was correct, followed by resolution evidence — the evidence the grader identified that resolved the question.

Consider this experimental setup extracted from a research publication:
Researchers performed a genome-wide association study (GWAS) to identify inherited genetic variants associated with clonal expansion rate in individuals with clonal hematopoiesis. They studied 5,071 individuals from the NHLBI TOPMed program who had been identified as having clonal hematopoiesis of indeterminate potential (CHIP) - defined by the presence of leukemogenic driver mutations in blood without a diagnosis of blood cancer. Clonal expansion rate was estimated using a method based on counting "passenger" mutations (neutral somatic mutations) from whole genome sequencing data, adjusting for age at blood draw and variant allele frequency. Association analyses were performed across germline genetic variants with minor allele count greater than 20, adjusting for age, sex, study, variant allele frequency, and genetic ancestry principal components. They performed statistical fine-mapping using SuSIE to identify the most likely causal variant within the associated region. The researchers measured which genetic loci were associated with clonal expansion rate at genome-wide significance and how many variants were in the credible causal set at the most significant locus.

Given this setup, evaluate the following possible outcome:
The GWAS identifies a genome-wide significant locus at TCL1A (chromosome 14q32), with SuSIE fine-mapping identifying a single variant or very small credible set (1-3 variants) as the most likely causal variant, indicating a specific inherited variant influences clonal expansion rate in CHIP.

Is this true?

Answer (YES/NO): YES